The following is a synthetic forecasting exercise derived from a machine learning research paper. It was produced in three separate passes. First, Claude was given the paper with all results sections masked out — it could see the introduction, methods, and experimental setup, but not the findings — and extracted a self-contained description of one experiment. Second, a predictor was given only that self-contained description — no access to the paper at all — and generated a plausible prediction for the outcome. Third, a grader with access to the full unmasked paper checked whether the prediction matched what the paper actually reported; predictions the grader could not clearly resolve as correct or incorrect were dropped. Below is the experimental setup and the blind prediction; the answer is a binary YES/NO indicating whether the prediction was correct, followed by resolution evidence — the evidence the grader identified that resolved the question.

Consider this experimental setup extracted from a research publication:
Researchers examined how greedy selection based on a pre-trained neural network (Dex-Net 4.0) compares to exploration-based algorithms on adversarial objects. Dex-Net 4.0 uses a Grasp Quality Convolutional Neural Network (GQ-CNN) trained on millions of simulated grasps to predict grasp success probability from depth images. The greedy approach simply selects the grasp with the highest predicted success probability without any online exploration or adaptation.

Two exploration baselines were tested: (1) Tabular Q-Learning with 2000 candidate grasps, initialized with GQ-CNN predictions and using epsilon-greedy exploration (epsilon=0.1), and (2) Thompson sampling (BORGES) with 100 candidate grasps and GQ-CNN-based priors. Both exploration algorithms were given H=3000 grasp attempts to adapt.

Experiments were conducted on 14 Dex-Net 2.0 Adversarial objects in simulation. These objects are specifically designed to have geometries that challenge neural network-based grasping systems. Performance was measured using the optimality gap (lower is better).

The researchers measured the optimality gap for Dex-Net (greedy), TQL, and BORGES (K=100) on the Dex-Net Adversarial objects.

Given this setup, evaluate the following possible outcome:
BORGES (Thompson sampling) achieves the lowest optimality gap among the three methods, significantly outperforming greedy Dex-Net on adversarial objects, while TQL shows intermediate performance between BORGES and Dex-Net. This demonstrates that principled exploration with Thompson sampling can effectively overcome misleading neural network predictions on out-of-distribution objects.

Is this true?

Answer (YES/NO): YES